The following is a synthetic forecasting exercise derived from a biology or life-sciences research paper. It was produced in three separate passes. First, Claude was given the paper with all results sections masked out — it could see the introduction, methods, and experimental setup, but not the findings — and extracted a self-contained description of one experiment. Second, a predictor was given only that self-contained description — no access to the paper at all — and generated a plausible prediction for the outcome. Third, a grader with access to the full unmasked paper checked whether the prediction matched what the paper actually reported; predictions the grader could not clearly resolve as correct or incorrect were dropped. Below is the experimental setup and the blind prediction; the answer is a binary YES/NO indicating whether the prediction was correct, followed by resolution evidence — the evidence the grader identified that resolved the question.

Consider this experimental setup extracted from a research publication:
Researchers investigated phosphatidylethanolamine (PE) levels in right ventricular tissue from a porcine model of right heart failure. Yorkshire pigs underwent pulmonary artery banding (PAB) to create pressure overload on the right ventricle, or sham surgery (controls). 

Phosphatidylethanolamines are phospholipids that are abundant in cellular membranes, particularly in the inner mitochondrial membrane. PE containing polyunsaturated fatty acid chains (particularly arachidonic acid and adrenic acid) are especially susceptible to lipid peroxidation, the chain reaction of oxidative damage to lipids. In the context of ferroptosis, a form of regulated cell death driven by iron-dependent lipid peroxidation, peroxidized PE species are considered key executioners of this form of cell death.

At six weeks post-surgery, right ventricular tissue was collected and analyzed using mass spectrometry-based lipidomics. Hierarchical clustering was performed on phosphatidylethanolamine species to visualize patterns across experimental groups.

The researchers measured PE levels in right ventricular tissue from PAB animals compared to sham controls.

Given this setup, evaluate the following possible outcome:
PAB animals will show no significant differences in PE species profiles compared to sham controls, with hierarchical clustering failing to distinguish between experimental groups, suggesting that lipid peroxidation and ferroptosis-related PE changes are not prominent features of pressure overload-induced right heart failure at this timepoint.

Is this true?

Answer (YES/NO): NO